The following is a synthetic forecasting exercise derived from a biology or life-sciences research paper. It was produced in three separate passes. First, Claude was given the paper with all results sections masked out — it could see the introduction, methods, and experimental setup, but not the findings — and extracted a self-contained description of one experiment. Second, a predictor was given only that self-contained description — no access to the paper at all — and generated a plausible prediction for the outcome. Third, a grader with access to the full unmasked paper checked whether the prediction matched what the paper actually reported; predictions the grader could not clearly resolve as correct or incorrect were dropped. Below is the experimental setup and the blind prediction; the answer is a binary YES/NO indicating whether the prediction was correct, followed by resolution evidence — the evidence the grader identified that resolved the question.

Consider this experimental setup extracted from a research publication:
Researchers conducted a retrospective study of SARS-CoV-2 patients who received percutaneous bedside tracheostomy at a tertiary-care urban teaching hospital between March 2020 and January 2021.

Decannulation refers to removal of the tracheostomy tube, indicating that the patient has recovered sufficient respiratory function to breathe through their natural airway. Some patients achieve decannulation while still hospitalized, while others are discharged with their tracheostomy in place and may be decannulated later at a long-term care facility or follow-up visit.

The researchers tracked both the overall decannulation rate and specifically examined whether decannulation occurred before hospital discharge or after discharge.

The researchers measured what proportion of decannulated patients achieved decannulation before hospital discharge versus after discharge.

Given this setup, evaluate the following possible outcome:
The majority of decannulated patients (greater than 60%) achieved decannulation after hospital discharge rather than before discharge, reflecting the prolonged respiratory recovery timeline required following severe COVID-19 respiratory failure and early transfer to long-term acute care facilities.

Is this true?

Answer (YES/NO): NO